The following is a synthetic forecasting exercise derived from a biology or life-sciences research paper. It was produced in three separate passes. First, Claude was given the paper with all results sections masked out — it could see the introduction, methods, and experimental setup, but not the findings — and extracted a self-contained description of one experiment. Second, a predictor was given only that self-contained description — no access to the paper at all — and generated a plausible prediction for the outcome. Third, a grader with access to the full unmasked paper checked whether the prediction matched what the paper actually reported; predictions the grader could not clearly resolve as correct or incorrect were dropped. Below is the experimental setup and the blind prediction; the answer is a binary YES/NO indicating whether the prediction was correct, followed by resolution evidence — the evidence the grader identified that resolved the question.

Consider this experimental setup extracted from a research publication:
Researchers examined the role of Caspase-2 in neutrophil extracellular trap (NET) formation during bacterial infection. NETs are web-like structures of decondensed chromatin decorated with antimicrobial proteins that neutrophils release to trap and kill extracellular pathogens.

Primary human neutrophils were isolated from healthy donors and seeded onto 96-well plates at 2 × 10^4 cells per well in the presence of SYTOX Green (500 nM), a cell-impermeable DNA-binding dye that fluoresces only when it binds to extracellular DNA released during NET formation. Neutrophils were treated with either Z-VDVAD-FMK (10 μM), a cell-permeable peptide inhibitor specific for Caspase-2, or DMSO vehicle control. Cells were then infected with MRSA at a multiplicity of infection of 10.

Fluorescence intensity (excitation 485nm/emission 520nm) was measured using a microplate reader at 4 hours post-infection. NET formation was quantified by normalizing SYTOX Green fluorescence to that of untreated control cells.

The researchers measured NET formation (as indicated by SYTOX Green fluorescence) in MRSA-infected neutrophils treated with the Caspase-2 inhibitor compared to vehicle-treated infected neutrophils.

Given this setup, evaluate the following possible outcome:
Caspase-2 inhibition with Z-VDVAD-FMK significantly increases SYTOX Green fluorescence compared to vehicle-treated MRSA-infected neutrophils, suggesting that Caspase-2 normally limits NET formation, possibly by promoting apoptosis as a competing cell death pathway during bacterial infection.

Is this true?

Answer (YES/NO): NO